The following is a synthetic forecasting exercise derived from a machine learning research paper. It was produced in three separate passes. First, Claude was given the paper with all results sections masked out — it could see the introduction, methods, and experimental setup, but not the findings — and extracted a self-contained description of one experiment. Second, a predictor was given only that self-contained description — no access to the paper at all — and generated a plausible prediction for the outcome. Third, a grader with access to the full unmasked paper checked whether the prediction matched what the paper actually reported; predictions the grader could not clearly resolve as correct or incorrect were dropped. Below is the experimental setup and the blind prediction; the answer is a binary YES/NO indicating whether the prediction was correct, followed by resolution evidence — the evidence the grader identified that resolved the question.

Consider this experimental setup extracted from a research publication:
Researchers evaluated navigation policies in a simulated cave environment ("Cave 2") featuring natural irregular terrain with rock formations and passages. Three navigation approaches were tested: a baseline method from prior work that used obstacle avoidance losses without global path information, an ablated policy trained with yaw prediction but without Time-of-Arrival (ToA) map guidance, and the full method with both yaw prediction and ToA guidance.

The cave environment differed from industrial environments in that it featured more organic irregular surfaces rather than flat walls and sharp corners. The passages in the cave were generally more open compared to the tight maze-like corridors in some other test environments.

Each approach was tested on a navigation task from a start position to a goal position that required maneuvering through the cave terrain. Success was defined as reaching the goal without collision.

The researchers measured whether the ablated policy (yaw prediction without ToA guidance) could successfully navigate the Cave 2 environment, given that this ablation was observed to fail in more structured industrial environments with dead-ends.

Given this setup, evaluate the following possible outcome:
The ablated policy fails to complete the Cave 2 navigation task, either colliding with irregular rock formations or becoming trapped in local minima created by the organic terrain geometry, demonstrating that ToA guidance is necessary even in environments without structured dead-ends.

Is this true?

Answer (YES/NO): NO